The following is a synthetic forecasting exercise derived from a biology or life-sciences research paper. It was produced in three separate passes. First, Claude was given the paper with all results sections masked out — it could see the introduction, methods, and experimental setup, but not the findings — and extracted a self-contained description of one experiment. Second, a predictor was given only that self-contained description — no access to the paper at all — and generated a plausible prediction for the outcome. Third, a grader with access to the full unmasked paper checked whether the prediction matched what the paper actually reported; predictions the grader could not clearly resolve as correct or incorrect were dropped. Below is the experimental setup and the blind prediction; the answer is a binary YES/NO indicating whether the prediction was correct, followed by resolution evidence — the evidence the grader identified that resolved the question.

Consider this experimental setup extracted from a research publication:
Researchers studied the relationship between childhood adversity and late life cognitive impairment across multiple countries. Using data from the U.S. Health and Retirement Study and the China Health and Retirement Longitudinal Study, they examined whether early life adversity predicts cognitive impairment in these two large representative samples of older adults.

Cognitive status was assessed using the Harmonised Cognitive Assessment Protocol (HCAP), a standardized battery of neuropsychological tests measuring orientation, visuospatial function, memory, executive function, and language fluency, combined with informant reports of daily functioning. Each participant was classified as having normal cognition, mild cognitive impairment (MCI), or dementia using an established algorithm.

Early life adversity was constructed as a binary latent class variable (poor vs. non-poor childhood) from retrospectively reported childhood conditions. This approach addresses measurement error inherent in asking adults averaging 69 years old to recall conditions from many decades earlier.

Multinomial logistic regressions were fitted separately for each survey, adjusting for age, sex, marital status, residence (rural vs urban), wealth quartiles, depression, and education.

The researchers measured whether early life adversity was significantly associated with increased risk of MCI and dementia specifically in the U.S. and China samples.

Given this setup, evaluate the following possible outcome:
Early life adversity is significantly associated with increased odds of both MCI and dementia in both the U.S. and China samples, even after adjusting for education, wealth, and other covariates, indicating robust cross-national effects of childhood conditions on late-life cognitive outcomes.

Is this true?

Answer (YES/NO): NO